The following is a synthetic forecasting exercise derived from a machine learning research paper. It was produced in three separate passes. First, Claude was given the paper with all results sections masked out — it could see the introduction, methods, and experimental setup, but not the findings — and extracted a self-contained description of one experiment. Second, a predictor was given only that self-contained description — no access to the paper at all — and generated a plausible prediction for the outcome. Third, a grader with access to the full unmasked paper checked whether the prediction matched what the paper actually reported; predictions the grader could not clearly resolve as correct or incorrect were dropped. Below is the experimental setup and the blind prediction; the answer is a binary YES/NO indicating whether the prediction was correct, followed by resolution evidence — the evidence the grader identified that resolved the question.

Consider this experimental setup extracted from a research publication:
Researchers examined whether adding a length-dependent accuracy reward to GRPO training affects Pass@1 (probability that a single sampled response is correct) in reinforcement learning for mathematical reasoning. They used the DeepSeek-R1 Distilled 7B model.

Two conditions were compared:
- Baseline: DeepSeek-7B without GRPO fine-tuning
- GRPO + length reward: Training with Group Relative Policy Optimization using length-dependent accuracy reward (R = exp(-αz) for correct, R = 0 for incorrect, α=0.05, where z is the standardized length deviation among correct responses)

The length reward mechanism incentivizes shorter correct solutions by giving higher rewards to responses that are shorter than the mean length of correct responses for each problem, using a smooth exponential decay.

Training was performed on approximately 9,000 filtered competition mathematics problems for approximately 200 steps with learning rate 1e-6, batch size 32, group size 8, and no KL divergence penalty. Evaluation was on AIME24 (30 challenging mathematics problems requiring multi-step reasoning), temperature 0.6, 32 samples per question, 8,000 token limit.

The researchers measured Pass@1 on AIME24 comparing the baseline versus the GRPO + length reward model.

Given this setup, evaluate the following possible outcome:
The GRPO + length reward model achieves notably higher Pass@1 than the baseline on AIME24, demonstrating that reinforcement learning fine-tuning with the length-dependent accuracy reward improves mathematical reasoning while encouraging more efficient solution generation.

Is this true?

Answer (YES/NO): NO